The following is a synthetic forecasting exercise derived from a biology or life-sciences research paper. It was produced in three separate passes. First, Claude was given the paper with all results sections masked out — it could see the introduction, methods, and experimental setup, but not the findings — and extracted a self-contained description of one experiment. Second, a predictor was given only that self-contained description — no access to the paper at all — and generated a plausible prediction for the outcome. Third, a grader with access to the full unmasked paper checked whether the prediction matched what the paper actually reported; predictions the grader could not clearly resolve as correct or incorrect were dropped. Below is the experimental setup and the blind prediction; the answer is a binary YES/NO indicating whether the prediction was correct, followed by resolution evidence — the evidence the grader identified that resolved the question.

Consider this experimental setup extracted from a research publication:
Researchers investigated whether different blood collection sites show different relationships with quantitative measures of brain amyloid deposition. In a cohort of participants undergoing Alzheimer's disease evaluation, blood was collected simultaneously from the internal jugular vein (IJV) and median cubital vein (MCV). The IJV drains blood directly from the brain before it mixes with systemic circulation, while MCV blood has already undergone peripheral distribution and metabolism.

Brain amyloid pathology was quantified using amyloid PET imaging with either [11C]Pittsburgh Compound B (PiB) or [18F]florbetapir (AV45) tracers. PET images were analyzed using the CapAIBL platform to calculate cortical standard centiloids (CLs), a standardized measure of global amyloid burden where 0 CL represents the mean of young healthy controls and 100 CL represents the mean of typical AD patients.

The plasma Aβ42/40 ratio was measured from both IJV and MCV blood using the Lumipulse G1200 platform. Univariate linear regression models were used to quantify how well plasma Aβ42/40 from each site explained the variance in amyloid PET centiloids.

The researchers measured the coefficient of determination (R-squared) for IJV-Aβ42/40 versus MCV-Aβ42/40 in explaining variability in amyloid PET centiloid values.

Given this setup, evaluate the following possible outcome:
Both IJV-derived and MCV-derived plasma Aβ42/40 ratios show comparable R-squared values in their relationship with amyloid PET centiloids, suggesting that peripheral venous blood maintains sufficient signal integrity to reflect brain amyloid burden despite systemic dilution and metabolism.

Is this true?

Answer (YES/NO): NO